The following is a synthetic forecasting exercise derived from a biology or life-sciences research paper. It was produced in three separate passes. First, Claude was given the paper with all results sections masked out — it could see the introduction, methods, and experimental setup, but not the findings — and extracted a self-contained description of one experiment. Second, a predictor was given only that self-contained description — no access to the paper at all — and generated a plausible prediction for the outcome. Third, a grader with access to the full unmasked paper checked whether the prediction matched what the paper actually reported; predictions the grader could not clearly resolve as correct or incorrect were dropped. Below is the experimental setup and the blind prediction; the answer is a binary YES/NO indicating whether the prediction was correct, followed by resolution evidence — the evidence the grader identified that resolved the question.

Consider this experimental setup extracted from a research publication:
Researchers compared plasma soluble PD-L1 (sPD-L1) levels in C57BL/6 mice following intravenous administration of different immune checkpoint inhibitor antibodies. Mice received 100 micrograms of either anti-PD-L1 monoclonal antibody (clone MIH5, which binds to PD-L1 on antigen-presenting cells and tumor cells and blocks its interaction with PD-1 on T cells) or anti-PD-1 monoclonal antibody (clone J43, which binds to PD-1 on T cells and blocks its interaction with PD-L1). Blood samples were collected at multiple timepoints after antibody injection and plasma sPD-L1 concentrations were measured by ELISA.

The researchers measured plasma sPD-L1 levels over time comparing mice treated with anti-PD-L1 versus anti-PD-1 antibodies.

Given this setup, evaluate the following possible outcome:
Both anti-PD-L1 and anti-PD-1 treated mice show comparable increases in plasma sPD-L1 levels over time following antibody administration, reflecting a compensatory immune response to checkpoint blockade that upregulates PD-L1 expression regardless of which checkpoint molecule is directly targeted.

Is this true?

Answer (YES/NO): NO